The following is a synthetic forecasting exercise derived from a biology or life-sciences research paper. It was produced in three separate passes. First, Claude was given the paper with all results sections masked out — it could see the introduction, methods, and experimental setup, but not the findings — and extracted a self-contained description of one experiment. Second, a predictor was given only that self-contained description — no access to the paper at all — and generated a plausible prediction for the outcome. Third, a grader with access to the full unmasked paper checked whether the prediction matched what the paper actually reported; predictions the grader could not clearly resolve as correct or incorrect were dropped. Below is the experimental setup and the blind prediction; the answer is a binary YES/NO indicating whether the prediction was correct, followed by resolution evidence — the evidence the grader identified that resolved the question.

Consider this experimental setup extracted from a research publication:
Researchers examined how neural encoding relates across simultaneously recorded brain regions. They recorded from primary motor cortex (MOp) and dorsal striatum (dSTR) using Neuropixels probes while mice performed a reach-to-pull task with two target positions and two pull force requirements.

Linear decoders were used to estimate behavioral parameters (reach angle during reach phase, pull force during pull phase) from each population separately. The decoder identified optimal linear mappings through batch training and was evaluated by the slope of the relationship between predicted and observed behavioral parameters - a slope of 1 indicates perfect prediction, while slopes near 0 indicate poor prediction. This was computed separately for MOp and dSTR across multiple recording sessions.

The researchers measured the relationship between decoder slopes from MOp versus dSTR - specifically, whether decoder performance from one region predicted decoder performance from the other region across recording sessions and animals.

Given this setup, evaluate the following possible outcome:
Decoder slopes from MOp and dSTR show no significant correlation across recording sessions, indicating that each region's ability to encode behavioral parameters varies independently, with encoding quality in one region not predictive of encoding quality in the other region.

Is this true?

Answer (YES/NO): NO